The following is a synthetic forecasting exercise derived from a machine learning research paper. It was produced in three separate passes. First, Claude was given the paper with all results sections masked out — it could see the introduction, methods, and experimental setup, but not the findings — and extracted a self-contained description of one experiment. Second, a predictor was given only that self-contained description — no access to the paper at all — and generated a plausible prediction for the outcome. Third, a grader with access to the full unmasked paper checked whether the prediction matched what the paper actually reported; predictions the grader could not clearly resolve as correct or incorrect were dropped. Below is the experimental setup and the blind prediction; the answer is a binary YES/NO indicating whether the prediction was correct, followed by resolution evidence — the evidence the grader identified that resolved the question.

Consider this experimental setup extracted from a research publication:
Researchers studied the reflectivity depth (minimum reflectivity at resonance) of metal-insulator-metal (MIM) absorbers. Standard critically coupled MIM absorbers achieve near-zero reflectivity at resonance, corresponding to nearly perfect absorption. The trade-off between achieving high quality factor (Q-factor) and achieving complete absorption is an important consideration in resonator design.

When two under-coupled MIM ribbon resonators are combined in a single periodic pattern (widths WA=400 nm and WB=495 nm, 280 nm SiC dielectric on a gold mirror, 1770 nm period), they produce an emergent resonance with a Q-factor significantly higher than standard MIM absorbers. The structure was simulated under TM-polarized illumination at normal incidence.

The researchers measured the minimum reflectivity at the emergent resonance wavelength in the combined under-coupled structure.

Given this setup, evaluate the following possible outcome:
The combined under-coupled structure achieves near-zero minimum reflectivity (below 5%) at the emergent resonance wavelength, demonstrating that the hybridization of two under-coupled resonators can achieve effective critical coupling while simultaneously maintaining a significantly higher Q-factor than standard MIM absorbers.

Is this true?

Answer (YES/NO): NO